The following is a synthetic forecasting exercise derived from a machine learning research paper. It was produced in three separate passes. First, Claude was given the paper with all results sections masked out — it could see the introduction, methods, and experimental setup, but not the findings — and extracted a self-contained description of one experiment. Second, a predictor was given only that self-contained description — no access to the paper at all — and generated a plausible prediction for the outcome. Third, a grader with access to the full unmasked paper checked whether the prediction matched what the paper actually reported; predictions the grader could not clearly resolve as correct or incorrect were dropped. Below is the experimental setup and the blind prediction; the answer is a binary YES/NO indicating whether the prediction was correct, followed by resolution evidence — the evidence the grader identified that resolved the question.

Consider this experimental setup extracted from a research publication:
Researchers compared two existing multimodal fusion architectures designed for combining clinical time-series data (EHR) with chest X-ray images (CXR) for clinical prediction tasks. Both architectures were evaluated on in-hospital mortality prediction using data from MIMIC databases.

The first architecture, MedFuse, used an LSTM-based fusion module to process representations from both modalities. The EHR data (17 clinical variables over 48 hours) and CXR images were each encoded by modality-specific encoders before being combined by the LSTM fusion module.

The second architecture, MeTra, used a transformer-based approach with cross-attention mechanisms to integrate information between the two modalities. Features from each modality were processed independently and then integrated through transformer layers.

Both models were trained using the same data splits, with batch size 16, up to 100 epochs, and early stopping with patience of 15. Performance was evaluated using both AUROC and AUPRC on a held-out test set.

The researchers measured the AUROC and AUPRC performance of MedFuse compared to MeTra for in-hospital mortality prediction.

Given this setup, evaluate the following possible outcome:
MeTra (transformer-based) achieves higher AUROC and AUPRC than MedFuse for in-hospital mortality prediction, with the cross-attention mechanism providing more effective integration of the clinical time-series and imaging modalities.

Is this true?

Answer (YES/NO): YES